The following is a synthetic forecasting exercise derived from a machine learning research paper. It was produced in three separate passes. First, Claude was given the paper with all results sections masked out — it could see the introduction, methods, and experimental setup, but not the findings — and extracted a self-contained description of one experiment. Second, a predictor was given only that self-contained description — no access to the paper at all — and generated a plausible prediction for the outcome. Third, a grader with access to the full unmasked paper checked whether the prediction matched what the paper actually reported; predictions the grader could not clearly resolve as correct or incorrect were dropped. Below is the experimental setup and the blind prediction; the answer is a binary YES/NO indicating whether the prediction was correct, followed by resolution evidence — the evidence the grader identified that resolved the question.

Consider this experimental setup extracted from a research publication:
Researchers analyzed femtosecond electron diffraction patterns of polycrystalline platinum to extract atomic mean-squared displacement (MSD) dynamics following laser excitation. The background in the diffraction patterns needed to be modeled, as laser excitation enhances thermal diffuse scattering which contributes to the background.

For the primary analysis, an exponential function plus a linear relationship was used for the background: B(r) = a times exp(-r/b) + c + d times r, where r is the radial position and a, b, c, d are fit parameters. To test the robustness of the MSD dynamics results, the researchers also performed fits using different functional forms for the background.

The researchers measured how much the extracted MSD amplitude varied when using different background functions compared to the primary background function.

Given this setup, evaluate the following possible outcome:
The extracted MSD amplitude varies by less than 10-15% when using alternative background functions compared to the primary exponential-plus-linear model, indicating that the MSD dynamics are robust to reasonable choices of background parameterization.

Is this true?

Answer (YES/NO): YES